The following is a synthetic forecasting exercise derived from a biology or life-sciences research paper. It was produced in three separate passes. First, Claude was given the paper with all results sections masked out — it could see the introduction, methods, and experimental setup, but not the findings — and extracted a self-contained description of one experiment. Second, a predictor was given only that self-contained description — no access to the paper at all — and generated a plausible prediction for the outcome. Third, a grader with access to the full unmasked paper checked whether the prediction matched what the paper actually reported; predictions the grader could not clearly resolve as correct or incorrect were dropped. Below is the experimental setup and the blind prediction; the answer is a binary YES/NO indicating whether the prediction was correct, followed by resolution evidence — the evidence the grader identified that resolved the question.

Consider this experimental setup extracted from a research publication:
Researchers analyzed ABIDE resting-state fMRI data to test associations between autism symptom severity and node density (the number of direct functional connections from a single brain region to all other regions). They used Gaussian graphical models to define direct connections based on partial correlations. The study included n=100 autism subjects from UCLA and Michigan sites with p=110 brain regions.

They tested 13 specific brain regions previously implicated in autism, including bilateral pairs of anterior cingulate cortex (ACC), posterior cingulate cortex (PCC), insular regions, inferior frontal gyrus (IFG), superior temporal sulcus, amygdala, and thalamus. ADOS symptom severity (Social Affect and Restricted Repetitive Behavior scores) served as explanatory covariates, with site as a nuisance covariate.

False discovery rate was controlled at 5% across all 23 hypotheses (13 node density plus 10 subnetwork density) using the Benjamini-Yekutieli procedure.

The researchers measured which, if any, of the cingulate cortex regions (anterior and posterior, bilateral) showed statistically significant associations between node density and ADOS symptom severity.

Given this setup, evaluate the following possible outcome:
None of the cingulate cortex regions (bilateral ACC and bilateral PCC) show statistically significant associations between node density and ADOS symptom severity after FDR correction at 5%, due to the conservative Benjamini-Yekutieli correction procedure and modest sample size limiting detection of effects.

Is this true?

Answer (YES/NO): NO